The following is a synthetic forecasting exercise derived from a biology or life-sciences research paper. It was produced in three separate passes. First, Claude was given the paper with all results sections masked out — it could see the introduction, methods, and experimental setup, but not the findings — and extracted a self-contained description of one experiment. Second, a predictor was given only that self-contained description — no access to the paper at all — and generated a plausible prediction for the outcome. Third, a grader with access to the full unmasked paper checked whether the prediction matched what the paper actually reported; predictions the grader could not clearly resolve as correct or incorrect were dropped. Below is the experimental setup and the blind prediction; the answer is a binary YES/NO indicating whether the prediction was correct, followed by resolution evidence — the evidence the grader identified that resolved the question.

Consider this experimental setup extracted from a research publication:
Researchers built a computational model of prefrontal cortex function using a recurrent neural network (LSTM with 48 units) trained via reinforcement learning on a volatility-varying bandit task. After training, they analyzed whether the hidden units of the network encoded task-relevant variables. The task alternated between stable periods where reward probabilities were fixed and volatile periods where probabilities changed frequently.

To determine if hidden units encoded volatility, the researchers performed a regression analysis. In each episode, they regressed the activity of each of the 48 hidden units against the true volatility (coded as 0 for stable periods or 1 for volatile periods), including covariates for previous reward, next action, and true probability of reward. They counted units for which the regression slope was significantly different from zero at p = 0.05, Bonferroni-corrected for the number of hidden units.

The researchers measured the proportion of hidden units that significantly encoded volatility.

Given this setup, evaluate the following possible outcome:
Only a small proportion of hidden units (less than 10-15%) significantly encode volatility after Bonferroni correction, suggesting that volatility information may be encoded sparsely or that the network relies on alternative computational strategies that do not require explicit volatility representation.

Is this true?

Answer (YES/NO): NO